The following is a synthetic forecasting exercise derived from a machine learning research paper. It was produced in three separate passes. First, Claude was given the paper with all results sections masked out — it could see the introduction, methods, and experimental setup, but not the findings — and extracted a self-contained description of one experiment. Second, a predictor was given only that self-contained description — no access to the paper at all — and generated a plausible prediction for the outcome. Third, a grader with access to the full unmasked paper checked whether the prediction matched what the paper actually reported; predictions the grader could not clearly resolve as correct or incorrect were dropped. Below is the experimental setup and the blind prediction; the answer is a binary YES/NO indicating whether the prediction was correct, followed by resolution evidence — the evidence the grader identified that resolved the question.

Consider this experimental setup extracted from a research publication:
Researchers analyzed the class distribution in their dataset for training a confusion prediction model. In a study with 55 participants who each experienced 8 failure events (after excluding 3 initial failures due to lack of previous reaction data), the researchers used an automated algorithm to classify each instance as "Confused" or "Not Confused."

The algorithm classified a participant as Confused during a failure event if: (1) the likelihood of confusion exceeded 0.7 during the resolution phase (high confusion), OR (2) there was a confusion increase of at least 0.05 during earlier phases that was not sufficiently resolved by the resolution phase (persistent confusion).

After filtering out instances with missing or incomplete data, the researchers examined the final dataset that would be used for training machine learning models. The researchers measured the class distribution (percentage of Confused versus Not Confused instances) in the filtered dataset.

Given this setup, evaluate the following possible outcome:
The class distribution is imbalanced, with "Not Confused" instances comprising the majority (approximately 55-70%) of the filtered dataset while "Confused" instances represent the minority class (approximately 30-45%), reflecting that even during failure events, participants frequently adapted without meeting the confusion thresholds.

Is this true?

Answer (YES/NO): NO